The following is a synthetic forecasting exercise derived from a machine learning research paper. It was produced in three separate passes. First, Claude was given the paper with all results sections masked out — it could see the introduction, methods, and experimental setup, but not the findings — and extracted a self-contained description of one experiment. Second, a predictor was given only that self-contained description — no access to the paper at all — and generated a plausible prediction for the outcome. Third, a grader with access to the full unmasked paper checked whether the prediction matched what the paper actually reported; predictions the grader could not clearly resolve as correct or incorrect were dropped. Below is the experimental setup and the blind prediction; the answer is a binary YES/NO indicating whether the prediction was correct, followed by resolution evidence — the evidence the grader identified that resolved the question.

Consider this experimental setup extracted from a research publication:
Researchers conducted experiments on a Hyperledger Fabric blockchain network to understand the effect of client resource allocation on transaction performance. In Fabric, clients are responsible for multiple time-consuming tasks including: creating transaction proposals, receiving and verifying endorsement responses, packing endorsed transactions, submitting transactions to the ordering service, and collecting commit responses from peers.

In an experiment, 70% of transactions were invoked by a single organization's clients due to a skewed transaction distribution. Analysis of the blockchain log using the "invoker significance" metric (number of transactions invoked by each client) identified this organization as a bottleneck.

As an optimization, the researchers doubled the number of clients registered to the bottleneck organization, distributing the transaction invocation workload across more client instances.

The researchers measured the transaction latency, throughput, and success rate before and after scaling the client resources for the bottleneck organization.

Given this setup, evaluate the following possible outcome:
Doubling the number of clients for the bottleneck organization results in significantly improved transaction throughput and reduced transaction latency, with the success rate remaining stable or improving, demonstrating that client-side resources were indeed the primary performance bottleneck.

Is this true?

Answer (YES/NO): YES